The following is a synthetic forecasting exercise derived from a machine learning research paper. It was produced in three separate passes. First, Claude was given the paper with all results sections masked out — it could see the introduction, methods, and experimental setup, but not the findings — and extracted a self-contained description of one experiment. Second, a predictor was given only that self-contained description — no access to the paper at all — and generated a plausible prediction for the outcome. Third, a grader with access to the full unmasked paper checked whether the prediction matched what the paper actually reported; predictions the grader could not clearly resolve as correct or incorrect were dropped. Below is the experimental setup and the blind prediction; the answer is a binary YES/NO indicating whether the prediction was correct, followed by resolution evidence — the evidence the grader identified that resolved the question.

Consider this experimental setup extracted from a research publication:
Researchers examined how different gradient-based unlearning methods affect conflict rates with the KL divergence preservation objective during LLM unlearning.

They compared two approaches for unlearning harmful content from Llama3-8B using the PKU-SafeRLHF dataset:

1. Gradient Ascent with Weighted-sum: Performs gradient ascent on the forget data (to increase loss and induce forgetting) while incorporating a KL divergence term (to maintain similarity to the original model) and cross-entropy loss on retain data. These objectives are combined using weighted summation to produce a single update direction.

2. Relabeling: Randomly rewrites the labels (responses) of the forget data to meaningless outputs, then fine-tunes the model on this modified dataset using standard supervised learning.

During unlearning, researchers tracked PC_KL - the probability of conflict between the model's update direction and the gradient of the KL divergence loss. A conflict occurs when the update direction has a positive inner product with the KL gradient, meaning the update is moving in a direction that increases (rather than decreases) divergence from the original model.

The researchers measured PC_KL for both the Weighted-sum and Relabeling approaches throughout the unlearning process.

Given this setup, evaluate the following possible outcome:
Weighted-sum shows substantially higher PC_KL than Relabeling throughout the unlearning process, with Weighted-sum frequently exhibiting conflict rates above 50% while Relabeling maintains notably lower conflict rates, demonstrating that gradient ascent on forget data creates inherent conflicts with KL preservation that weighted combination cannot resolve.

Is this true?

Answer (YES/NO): NO